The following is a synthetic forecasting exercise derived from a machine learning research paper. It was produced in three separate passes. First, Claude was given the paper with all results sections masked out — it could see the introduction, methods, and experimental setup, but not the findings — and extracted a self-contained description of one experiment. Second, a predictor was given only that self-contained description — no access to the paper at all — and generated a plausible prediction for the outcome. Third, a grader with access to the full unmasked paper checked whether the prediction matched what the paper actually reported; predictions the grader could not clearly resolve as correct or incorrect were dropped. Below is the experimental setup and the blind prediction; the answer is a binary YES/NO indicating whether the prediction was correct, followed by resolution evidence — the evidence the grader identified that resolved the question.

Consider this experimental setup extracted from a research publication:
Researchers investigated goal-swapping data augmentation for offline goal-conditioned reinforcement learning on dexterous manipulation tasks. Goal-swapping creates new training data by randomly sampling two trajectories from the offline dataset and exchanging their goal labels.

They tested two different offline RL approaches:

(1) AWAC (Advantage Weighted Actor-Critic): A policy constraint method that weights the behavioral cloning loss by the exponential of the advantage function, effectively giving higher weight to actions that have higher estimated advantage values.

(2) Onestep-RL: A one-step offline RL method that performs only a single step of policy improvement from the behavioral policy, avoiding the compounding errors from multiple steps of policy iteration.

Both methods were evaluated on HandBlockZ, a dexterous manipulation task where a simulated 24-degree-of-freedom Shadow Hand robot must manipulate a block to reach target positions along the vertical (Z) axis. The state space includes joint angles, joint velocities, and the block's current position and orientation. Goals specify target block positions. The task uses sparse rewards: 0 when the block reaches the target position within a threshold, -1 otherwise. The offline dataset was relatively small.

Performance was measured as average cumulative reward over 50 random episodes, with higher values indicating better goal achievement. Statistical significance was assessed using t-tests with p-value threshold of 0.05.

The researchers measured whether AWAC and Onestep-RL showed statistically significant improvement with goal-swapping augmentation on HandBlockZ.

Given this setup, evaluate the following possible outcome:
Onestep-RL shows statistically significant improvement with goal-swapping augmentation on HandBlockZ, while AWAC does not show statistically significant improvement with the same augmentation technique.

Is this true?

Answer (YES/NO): NO